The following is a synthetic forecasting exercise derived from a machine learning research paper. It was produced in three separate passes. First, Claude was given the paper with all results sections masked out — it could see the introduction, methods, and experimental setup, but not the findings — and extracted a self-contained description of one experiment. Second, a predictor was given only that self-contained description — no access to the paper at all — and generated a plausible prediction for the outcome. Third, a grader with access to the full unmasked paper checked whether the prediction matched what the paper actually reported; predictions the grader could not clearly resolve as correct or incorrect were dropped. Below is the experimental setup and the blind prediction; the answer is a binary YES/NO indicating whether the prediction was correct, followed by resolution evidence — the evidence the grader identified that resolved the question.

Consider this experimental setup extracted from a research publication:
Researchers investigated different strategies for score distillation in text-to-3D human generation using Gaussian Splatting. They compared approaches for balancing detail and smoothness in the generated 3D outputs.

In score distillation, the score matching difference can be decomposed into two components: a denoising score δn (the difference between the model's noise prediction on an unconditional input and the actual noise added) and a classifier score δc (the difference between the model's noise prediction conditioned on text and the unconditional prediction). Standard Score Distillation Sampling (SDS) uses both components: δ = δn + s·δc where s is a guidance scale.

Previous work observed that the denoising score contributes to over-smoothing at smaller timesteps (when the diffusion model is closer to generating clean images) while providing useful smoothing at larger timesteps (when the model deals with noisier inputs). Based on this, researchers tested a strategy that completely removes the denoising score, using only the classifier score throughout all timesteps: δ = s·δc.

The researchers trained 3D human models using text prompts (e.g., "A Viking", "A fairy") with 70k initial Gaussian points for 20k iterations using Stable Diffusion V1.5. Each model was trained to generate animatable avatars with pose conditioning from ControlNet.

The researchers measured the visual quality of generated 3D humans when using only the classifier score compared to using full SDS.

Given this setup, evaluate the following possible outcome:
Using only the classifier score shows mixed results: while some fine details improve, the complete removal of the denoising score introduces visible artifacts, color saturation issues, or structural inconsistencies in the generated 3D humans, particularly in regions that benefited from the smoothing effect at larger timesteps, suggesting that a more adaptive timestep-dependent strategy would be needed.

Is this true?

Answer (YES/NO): NO